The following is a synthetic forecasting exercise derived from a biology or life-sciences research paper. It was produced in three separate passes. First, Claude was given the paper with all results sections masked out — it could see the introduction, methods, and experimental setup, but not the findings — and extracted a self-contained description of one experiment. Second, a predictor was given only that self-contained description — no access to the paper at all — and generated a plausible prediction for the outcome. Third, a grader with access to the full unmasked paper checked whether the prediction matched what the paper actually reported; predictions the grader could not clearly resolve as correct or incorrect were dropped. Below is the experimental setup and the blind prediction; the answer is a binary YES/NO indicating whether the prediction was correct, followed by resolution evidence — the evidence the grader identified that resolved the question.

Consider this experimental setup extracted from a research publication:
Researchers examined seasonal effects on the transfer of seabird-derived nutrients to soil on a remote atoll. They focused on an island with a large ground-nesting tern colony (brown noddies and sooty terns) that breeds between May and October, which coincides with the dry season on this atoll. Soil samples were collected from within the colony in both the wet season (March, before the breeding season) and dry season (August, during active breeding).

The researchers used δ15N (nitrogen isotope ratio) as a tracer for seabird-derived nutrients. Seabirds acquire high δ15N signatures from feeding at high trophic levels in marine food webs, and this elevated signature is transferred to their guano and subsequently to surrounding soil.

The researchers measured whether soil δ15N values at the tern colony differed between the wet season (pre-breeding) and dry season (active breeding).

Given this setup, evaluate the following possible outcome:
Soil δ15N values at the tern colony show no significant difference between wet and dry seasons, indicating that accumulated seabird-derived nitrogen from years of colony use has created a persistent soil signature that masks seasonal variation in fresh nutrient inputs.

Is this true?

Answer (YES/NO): YES